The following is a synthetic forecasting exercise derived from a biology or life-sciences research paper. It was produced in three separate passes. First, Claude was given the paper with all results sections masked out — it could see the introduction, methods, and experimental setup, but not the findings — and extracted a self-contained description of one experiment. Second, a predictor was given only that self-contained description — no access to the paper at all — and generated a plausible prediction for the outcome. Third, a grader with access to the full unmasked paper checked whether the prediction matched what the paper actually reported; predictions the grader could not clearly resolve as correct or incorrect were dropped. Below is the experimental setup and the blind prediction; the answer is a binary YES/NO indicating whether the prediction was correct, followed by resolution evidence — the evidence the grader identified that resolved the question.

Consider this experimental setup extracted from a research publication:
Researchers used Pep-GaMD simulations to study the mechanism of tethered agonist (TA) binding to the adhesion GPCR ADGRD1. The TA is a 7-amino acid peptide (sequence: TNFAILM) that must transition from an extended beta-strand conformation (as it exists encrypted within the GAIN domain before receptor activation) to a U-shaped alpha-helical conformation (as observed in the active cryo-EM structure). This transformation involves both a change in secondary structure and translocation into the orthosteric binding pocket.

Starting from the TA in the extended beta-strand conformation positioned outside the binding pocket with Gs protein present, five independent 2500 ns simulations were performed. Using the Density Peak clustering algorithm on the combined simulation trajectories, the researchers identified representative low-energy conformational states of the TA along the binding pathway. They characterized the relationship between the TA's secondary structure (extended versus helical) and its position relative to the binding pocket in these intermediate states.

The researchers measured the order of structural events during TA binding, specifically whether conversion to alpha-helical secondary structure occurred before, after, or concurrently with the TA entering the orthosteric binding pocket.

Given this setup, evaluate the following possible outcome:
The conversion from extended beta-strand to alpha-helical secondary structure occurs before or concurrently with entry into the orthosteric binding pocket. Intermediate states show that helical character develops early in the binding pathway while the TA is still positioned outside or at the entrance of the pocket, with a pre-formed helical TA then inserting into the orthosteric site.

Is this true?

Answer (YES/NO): NO